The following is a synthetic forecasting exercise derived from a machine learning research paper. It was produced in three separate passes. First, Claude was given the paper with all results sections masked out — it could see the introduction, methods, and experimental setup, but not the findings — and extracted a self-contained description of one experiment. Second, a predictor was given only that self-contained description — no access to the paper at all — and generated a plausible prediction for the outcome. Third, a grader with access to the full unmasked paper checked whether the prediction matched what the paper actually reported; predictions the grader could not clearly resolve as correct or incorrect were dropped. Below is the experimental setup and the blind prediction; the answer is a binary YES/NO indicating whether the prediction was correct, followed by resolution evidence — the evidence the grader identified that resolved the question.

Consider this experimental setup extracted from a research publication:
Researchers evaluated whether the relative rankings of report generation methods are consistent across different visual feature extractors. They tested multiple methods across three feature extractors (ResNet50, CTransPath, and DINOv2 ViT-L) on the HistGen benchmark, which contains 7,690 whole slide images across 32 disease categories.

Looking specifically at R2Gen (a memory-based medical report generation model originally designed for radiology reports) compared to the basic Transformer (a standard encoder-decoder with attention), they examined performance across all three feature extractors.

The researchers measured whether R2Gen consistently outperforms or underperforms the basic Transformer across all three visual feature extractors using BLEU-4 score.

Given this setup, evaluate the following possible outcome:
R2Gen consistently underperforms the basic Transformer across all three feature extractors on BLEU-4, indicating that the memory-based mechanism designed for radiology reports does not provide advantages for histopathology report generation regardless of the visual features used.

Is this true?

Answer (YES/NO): YES